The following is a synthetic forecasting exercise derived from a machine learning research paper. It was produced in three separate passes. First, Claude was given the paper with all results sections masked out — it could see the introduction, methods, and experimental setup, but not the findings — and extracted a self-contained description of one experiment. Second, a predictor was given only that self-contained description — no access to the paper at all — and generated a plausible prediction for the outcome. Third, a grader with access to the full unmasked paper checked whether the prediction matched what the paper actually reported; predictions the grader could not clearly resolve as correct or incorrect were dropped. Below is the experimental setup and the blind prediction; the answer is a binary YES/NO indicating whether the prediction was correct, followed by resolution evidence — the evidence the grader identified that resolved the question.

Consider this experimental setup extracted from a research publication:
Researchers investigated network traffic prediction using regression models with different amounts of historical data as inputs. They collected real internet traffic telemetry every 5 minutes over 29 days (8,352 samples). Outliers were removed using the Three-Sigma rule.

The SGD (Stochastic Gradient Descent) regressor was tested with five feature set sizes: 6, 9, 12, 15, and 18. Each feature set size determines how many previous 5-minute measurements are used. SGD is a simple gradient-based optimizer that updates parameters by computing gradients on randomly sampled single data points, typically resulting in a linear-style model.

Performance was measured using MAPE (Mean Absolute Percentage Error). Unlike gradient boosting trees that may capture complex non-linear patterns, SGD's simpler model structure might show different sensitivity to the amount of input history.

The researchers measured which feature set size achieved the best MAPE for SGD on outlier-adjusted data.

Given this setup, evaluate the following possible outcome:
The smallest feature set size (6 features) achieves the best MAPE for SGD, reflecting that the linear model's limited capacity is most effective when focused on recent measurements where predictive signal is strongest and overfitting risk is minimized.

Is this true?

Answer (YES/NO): YES